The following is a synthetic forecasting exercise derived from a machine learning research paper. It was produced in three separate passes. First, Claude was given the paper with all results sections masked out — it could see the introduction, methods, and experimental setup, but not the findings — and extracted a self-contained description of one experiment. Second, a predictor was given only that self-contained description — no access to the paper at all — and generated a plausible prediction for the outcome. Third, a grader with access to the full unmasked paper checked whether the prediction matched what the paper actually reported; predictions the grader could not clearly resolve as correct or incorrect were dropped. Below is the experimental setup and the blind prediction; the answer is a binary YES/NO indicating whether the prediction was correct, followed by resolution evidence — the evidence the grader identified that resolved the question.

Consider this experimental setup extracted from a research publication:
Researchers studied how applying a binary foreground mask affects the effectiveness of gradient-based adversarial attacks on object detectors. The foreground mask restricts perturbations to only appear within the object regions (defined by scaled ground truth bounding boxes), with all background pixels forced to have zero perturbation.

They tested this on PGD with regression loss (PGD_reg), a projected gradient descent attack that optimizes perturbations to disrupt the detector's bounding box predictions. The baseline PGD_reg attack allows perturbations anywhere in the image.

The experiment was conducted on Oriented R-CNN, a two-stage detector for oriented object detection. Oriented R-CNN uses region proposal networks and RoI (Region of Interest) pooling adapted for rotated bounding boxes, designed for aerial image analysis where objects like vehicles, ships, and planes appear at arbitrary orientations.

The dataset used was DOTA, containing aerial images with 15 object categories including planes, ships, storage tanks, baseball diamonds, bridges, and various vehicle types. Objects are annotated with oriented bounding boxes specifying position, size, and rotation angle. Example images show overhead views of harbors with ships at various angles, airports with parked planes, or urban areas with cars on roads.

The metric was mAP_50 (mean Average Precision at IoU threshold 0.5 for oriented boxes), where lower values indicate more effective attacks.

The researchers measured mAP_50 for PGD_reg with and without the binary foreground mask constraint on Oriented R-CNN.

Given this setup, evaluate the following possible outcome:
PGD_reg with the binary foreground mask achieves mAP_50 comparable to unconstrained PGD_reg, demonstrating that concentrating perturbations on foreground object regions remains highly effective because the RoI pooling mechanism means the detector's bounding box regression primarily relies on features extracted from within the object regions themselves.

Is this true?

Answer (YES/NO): NO